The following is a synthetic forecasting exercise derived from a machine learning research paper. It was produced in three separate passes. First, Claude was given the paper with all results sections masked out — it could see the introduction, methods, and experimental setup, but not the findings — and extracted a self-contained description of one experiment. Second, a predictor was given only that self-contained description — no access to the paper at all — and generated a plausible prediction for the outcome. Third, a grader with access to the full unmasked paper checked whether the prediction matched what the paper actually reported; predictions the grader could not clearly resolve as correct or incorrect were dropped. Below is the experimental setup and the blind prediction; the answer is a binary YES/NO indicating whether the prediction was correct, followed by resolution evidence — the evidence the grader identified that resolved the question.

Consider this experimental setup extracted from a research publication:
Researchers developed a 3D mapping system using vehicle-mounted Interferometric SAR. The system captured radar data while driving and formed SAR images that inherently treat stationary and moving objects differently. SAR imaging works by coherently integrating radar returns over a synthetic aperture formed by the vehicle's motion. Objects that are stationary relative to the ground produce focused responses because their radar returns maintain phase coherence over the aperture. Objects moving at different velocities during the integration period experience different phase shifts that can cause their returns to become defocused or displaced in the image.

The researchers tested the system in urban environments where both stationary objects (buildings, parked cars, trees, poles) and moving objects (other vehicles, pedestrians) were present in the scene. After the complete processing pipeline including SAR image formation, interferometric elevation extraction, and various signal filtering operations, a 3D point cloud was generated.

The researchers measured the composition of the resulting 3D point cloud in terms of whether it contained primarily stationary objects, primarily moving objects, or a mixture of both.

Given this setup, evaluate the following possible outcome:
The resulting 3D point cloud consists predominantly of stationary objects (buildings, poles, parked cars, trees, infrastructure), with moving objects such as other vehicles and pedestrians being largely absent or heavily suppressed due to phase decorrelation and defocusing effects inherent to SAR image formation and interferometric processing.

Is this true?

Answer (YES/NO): YES